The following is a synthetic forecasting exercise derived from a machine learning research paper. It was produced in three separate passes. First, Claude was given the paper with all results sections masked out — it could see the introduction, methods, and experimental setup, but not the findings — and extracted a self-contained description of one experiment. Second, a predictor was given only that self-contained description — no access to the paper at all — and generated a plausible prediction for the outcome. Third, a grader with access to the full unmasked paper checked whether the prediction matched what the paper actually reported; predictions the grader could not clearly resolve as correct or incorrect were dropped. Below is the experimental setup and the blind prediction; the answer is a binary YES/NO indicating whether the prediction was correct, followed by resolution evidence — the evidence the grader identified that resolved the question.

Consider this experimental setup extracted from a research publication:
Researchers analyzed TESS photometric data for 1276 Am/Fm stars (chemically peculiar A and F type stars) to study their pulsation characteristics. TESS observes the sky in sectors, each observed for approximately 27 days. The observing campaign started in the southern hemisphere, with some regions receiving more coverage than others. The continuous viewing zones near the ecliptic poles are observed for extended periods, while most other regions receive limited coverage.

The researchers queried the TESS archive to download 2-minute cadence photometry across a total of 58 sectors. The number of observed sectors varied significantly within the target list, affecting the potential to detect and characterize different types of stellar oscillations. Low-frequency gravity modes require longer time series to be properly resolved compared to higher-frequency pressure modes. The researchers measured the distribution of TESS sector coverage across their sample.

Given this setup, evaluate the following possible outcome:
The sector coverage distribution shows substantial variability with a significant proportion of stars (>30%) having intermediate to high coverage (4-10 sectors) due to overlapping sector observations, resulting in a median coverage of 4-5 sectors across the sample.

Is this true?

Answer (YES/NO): NO